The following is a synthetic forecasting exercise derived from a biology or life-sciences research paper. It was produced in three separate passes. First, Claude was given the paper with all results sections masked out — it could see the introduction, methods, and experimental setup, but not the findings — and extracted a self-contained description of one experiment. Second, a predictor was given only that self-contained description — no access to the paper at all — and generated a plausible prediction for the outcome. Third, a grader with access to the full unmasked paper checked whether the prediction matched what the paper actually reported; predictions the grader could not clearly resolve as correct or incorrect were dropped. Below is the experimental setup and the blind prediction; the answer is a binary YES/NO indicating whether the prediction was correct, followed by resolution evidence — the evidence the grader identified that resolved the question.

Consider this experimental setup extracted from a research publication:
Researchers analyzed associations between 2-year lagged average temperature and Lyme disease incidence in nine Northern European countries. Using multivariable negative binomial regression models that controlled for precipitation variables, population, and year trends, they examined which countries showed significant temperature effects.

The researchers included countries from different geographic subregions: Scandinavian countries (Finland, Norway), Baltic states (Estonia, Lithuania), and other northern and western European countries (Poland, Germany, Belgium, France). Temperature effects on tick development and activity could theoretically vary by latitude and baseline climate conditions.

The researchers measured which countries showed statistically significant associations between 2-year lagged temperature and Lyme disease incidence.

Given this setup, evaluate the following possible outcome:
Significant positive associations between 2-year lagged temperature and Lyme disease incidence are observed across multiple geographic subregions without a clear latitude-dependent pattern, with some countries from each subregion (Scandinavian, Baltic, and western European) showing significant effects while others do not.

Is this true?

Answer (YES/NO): NO